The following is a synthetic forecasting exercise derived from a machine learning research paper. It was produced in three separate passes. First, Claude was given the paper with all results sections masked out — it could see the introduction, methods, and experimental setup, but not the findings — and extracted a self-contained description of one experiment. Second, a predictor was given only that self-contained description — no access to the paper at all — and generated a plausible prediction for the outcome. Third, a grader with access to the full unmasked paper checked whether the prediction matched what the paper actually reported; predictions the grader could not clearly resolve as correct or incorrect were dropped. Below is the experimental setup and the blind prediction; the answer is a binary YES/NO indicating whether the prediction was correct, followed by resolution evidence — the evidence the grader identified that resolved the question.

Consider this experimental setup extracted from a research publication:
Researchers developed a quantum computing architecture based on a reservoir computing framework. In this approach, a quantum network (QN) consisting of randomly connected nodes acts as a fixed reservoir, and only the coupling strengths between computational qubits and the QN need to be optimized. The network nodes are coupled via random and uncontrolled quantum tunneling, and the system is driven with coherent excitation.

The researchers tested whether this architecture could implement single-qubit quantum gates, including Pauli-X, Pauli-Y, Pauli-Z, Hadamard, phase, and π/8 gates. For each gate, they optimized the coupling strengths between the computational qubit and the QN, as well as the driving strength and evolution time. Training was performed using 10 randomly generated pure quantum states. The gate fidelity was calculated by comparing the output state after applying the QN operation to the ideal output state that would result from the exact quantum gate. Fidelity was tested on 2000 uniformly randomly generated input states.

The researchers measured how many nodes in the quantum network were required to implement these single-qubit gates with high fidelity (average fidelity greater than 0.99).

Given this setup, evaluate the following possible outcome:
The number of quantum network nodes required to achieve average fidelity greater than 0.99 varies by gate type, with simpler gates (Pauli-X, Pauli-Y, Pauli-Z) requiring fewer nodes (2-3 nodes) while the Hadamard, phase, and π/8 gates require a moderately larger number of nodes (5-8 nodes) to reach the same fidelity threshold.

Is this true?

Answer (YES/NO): NO